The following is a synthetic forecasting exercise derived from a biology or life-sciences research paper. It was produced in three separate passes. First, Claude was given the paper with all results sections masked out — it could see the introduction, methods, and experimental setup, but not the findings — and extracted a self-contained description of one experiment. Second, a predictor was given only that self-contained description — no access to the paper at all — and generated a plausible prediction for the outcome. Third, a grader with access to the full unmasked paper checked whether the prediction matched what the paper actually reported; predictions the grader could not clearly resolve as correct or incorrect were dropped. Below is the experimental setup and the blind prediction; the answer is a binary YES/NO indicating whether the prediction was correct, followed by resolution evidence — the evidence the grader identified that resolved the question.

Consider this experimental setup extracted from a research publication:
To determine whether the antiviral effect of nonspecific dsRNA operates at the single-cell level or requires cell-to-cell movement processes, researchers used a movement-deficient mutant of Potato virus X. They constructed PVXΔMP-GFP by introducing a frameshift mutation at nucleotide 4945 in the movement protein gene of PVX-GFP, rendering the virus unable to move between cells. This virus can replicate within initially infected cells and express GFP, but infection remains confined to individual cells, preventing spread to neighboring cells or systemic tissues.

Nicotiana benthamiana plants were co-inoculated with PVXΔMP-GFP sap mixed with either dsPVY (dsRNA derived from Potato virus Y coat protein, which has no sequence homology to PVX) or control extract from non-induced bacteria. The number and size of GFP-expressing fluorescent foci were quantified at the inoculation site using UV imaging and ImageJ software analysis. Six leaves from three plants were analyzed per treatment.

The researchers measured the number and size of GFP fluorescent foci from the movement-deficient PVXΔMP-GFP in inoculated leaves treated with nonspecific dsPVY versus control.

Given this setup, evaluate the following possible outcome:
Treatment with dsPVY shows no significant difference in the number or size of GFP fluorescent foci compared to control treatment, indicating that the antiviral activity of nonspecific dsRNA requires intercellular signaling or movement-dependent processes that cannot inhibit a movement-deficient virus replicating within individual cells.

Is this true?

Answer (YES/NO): NO